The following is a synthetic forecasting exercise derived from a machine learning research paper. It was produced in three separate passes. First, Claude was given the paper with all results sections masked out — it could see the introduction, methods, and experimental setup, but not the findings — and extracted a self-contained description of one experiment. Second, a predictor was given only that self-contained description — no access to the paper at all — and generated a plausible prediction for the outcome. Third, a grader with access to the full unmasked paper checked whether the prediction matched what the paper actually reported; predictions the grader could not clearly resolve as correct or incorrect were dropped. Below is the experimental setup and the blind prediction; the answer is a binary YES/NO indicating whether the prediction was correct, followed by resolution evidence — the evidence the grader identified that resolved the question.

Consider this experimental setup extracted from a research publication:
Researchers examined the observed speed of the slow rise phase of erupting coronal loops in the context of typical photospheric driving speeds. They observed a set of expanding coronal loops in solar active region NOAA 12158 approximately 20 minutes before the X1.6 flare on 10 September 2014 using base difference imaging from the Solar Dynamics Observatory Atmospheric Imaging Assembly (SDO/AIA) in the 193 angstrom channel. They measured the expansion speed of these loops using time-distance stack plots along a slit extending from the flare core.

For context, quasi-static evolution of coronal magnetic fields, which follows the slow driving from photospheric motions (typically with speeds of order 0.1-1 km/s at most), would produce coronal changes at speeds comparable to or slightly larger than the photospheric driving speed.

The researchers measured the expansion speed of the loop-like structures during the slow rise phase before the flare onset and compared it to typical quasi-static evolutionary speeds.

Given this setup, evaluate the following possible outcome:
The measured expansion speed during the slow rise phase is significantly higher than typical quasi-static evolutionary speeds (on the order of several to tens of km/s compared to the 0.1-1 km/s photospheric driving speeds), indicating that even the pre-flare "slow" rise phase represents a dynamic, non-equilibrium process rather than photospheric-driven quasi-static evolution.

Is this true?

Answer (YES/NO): YES